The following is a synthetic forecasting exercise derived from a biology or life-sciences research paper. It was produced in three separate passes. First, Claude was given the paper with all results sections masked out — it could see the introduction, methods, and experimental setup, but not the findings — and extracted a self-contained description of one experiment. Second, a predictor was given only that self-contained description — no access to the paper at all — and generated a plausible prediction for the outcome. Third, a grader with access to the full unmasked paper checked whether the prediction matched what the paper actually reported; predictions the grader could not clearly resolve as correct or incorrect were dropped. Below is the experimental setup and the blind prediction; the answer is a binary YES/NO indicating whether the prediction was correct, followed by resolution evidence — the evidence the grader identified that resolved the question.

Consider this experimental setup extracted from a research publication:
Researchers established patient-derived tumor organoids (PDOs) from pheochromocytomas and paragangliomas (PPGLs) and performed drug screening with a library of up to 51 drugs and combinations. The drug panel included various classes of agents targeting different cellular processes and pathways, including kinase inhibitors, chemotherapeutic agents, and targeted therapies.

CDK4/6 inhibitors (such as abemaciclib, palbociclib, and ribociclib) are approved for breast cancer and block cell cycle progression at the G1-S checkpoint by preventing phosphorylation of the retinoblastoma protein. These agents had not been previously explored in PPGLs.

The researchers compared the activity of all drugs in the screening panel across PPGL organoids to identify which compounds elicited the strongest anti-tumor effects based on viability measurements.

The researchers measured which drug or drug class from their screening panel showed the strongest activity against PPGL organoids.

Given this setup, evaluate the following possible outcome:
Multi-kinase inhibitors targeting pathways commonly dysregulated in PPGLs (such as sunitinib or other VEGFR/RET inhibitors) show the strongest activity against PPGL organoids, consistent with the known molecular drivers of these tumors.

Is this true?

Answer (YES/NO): NO